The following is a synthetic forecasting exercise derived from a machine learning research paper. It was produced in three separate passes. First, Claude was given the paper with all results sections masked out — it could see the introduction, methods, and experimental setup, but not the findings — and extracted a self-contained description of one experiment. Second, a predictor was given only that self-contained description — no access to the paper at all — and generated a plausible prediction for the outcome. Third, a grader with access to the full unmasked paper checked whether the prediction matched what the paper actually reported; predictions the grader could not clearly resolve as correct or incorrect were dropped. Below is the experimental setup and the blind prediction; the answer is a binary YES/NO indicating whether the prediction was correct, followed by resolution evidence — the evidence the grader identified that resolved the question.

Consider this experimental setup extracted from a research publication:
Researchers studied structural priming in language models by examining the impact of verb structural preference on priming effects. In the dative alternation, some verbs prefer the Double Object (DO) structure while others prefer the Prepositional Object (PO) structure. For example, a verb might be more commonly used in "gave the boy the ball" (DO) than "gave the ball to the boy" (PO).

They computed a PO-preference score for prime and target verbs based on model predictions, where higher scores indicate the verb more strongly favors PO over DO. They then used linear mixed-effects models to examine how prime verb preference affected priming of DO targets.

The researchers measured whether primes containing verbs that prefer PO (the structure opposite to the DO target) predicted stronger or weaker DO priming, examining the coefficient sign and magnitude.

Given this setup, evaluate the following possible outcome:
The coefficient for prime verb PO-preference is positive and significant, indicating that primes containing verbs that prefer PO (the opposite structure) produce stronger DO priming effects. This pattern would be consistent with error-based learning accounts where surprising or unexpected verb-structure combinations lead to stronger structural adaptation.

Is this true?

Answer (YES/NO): YES